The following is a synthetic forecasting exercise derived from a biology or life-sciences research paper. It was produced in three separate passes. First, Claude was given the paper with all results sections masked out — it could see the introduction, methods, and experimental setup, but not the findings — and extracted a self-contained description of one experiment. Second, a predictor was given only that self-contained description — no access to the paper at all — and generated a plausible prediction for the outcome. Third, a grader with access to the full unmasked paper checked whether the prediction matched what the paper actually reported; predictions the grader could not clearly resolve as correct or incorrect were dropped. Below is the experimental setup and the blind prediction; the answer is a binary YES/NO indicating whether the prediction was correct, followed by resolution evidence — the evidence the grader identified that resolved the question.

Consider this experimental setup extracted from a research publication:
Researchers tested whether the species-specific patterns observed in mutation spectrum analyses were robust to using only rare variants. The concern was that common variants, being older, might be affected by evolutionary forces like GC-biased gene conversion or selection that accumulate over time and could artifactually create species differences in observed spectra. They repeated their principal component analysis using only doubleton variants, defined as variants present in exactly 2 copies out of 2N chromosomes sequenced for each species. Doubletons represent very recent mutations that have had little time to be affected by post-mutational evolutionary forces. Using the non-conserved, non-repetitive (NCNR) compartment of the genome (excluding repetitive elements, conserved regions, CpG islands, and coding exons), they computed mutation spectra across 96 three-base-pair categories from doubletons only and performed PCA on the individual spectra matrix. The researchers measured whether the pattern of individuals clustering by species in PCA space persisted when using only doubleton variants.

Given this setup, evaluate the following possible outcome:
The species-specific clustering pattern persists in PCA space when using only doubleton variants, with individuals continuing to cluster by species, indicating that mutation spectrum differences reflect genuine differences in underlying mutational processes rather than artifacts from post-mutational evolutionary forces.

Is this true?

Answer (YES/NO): YES